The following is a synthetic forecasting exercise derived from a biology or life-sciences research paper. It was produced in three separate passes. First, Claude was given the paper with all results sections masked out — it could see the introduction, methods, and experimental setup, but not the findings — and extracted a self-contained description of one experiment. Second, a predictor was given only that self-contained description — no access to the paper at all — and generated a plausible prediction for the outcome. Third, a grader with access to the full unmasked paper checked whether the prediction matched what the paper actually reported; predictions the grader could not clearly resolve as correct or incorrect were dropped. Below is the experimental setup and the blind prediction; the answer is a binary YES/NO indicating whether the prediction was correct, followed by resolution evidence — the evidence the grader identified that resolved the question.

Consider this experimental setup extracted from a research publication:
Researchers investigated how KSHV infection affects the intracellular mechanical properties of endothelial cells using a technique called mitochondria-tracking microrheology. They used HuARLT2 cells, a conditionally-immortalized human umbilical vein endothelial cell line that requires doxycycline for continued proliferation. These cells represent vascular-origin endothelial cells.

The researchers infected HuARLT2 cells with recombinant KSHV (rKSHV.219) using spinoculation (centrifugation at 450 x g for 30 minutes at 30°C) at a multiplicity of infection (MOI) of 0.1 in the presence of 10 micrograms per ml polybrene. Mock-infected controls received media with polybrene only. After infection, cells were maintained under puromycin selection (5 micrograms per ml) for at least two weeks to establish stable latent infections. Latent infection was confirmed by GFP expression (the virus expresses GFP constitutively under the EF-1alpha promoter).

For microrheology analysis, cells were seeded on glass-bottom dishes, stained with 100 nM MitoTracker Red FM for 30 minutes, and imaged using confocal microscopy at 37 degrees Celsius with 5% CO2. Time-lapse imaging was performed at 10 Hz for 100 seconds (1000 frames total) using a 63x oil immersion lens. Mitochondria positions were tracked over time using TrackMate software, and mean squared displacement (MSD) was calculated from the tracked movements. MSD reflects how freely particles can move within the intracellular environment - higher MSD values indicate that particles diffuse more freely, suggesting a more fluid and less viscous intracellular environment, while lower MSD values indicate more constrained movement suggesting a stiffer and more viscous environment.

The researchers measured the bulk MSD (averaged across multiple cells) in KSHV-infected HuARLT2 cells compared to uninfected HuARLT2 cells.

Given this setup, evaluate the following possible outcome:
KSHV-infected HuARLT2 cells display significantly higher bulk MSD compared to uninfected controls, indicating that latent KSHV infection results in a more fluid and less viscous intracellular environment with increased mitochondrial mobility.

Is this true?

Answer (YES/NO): YES